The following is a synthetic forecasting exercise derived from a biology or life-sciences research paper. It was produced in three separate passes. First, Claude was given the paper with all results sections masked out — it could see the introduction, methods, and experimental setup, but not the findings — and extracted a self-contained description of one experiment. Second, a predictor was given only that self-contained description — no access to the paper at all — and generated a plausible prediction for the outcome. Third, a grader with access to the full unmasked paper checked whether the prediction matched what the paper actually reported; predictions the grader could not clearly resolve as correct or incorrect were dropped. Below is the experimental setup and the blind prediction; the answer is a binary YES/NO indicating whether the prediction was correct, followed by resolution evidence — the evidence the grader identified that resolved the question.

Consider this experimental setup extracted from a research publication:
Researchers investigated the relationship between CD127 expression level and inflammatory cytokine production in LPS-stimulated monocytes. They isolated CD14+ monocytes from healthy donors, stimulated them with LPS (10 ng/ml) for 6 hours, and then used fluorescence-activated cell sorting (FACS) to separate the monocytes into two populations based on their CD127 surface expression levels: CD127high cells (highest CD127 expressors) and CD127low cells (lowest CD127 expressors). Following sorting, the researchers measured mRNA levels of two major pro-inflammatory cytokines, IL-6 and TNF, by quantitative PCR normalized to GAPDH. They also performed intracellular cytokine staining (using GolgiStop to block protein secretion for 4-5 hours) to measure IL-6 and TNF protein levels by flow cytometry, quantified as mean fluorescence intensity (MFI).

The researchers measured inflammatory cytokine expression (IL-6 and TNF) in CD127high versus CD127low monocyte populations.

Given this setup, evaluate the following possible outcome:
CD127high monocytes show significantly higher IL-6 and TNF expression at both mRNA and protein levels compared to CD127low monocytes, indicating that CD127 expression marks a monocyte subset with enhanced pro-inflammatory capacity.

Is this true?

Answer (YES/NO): NO